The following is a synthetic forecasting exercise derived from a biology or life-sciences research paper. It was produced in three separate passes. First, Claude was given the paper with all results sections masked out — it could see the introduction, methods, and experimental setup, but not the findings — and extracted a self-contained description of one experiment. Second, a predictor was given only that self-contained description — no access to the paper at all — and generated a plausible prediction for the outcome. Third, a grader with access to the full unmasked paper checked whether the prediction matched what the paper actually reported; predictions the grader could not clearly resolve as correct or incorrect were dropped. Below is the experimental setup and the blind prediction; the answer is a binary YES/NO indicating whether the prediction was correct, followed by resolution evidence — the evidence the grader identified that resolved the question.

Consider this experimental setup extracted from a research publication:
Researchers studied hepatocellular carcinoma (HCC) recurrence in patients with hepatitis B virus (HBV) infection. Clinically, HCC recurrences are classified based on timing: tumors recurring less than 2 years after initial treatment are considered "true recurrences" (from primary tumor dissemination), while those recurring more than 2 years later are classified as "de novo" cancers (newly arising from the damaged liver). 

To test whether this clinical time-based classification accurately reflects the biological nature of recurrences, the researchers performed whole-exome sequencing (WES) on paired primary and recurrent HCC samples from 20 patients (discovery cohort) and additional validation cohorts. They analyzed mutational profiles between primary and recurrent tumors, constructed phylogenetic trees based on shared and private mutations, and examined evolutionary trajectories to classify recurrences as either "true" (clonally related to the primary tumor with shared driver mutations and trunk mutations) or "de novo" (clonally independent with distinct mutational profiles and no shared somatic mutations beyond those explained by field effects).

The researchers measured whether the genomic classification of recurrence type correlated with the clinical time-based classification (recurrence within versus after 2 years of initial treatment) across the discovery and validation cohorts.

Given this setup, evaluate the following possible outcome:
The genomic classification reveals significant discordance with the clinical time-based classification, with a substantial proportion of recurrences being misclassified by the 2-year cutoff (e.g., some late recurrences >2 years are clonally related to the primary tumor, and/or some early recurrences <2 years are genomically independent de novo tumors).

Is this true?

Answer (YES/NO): YES